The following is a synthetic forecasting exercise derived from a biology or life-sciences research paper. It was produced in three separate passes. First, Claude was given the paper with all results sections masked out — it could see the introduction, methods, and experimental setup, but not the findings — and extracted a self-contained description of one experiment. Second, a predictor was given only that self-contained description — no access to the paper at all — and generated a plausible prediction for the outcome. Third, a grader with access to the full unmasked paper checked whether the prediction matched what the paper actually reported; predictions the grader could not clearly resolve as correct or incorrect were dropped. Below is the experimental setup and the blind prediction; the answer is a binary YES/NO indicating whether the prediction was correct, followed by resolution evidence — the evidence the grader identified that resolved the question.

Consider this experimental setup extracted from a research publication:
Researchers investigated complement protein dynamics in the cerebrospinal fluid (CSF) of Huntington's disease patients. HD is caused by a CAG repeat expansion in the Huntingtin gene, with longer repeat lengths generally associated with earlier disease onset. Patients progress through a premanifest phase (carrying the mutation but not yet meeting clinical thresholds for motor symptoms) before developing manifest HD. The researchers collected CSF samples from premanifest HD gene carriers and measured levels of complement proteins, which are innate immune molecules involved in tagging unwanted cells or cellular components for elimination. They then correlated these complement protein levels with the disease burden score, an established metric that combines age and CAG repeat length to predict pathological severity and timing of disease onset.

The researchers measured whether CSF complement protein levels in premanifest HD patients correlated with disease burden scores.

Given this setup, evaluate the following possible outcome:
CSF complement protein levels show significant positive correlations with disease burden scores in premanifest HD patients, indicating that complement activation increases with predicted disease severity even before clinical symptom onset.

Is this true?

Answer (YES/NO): YES